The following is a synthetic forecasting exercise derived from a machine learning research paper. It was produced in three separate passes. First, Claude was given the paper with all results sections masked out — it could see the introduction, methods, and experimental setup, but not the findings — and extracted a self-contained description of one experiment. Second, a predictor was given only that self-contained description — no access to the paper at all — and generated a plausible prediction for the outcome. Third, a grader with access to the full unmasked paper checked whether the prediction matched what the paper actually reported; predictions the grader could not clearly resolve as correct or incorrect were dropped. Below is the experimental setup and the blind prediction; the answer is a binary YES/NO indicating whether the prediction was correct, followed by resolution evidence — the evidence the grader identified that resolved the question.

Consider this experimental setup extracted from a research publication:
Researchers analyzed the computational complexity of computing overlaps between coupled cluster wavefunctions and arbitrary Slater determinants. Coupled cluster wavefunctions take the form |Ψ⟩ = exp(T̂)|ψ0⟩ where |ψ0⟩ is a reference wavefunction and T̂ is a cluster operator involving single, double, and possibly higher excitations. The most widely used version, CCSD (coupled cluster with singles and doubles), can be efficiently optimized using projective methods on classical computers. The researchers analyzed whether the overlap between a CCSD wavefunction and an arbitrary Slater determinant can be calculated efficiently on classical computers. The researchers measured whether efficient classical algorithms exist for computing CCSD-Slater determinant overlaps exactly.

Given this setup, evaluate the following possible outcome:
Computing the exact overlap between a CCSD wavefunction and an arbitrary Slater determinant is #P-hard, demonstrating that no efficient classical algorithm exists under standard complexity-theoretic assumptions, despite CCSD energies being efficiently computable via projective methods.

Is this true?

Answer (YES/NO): NO